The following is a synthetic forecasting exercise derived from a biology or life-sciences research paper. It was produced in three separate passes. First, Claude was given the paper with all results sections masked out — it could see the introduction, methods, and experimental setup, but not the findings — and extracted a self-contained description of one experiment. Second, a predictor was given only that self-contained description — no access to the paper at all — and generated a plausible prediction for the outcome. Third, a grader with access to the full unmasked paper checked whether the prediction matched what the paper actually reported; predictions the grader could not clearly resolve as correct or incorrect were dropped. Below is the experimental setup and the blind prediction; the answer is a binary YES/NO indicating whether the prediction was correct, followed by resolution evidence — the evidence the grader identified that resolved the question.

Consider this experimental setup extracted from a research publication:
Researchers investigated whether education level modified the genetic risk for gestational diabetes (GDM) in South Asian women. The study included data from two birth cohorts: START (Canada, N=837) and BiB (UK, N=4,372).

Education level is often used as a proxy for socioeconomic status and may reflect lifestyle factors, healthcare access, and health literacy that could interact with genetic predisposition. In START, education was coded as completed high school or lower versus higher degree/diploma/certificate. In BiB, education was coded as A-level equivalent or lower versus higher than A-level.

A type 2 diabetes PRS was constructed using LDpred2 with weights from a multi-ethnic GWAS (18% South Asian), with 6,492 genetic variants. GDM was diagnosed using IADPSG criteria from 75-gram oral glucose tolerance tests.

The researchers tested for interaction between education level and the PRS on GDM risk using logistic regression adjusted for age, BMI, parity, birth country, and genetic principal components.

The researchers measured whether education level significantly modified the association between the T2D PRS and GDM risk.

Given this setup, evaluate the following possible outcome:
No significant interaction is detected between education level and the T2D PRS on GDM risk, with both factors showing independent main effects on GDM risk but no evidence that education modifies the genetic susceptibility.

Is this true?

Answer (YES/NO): YES